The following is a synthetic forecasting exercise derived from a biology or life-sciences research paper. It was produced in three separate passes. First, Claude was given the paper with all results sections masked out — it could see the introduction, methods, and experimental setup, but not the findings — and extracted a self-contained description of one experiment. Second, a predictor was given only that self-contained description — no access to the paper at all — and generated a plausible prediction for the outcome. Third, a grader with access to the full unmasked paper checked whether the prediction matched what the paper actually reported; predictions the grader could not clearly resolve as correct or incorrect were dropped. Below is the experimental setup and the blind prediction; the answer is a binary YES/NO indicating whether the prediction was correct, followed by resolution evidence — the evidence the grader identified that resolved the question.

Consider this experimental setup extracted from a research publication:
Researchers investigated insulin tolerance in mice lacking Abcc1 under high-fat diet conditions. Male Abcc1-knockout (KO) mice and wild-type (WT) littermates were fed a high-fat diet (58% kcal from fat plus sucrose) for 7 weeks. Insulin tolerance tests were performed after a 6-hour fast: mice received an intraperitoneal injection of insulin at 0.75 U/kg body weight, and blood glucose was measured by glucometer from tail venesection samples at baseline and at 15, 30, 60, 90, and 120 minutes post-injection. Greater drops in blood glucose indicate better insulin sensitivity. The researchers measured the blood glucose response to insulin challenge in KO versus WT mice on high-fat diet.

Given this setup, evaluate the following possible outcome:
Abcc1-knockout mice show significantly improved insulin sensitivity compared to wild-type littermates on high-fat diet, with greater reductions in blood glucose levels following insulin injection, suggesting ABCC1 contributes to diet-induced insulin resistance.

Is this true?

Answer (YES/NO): NO